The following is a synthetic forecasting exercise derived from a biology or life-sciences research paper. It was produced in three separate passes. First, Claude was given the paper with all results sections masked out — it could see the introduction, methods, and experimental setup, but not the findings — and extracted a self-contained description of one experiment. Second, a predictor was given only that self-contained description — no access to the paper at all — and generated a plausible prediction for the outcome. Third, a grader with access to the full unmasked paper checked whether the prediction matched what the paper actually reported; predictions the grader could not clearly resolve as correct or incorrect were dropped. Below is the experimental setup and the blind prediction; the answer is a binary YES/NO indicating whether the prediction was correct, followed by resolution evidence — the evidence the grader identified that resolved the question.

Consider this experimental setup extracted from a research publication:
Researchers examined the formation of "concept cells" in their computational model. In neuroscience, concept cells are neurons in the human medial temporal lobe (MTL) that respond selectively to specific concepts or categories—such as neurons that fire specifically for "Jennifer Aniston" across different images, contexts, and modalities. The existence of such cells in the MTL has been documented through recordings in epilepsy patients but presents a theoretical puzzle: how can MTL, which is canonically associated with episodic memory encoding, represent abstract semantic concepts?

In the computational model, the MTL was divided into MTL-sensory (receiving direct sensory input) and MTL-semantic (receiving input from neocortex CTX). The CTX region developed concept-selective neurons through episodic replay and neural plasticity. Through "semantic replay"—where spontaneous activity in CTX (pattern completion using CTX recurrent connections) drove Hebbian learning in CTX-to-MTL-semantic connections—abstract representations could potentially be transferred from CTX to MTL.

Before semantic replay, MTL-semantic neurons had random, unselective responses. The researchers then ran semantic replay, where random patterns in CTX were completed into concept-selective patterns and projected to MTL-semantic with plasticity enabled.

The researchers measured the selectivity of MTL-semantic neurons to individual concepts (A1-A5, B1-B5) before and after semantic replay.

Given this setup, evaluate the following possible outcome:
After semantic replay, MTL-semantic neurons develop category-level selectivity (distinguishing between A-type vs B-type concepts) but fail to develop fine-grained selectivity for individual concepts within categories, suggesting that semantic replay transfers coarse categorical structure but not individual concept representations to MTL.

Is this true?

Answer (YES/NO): NO